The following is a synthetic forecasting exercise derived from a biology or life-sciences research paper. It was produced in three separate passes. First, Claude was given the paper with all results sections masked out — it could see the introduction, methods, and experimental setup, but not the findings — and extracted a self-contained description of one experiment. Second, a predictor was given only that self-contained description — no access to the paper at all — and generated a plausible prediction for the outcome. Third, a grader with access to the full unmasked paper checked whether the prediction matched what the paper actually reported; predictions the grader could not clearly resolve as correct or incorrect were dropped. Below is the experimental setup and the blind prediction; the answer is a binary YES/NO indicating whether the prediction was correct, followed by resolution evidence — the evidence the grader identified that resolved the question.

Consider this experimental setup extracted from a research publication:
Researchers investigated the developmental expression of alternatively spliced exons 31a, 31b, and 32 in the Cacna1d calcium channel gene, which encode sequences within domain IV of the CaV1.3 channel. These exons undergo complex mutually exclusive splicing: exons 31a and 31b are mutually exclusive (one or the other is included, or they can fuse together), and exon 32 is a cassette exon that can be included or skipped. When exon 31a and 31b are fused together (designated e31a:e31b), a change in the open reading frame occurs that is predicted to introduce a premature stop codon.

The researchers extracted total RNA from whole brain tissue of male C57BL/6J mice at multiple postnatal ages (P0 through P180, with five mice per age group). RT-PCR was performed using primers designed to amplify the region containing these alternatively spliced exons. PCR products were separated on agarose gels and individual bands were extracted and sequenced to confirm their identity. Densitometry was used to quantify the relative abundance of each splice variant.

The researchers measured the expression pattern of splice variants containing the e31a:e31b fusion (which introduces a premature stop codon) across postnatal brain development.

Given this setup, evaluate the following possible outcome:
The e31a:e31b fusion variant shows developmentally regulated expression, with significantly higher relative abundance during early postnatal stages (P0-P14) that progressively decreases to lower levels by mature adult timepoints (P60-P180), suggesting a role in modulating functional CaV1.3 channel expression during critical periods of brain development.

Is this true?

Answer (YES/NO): YES